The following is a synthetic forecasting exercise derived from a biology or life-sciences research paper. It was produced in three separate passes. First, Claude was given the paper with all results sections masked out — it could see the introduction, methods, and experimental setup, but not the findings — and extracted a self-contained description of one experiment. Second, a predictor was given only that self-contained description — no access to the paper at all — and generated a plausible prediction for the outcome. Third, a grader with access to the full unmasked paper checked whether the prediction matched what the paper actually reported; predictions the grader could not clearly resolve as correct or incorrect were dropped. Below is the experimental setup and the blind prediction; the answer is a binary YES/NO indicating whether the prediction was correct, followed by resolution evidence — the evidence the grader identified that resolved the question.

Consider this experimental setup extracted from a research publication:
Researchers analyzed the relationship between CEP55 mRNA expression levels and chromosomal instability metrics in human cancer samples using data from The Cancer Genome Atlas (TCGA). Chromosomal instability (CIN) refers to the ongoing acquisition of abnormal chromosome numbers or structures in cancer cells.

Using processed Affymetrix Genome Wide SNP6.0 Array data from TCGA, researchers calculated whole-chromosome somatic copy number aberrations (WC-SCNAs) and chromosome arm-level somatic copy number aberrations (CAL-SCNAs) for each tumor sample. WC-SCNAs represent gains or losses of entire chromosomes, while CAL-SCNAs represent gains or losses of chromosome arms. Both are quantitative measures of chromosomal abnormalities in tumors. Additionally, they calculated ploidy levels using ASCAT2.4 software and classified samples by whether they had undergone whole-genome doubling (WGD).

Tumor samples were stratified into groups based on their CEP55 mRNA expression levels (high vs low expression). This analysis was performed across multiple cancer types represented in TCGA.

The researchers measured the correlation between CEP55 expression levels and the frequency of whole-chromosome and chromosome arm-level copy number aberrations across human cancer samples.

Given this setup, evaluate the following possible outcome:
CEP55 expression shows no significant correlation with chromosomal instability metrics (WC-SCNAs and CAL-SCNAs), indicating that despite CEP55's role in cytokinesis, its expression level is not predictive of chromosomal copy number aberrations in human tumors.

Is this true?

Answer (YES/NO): NO